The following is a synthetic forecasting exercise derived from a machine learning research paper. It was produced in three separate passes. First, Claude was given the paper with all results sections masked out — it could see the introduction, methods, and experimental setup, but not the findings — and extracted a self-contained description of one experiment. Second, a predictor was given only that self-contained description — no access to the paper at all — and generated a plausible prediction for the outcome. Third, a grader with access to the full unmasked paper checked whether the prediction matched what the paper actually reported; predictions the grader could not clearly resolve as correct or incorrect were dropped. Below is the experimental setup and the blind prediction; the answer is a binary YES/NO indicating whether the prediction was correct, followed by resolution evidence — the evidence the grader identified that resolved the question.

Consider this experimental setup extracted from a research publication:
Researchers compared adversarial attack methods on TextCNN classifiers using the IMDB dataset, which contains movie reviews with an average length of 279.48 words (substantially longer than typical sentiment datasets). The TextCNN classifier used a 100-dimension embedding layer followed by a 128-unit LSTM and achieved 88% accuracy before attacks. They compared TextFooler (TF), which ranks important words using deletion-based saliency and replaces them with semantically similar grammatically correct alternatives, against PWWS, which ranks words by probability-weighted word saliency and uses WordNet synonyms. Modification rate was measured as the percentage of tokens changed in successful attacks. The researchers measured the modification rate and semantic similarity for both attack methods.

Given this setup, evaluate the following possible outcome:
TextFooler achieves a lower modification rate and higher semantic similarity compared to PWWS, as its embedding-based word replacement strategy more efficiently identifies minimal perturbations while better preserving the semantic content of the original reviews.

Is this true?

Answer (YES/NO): YES